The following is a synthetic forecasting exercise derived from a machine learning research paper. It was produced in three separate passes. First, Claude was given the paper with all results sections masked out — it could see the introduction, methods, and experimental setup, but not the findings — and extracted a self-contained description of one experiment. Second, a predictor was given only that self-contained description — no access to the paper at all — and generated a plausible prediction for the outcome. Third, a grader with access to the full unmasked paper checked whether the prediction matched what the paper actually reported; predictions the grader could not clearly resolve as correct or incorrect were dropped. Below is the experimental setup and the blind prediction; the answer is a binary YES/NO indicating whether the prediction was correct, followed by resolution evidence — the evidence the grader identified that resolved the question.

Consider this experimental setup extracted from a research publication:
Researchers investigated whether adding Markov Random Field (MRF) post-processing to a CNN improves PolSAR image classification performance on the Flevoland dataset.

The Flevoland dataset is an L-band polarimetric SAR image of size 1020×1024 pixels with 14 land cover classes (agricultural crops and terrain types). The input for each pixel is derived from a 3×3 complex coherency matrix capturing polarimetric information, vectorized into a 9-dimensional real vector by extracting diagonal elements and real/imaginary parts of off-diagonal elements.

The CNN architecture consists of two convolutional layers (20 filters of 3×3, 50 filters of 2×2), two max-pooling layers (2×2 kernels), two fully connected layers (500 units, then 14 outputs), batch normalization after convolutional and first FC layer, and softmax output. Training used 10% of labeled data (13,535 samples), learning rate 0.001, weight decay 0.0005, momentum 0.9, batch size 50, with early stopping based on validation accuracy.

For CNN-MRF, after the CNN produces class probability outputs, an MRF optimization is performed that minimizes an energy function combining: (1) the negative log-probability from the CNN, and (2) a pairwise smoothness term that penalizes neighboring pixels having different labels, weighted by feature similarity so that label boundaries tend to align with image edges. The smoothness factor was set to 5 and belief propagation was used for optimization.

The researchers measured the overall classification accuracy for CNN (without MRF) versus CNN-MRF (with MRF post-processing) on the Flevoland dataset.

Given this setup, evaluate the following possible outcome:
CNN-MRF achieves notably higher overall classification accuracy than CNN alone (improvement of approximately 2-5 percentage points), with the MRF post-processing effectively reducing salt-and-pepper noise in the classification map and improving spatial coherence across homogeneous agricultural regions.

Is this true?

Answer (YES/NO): YES